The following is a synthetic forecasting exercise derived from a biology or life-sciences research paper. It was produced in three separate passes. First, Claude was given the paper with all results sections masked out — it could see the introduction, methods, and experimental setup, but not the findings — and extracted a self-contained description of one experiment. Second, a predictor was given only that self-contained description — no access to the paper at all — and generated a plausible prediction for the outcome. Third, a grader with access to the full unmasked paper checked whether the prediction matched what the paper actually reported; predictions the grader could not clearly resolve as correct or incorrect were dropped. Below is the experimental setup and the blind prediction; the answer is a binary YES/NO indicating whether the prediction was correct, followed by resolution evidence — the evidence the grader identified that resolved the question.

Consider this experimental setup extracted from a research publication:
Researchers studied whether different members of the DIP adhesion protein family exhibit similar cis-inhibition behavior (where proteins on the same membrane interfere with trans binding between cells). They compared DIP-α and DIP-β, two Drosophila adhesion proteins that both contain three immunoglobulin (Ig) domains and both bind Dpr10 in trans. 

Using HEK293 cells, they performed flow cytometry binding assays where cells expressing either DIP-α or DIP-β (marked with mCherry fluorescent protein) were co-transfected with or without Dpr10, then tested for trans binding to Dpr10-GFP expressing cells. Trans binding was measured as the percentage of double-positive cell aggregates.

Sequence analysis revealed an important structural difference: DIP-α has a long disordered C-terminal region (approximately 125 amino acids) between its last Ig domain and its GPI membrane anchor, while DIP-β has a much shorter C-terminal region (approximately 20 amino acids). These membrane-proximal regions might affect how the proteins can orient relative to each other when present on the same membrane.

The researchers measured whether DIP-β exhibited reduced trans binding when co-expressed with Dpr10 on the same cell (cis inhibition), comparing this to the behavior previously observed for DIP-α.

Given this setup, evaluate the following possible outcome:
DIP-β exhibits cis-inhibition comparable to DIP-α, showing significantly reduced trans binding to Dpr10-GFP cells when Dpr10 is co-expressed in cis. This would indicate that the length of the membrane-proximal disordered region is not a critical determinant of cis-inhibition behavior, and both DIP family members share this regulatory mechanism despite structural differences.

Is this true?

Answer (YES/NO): NO